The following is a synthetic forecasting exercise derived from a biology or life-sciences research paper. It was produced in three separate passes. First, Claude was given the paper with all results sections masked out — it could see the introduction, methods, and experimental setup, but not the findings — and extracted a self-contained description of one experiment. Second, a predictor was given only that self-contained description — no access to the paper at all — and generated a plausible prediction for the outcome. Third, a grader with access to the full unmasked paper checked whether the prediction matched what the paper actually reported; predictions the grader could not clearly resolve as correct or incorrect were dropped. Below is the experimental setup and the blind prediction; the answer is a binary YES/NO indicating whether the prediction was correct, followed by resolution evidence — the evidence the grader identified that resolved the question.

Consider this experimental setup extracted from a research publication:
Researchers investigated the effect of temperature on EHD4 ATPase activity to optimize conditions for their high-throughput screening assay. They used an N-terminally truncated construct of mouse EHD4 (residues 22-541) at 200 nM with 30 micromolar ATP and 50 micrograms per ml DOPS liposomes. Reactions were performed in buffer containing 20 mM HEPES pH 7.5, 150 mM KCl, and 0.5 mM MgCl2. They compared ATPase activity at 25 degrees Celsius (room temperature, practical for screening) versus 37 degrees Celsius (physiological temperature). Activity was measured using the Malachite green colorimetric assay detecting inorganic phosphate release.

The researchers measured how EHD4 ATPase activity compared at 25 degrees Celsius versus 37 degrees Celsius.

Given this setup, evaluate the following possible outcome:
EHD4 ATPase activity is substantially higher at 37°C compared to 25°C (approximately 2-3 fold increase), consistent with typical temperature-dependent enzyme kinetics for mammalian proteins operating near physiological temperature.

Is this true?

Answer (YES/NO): NO